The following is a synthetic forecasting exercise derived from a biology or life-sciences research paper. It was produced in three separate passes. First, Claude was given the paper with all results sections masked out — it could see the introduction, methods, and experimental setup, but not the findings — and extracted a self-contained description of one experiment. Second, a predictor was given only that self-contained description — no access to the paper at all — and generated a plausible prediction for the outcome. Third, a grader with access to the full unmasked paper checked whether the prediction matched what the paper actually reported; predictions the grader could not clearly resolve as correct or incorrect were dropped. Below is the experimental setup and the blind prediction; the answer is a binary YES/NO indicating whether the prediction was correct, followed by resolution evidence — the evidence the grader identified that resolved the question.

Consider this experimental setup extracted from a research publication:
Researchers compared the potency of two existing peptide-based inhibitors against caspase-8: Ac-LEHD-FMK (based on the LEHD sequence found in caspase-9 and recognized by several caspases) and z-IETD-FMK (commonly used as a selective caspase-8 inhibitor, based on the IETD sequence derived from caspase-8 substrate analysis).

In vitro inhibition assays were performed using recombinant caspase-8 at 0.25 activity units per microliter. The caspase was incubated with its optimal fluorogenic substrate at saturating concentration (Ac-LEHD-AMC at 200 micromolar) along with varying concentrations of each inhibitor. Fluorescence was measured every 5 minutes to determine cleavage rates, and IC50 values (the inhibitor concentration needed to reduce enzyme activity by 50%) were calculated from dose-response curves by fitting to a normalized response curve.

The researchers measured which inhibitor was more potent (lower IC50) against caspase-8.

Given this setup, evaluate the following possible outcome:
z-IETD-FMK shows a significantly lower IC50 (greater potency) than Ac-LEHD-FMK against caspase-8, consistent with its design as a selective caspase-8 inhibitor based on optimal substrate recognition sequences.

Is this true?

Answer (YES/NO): NO